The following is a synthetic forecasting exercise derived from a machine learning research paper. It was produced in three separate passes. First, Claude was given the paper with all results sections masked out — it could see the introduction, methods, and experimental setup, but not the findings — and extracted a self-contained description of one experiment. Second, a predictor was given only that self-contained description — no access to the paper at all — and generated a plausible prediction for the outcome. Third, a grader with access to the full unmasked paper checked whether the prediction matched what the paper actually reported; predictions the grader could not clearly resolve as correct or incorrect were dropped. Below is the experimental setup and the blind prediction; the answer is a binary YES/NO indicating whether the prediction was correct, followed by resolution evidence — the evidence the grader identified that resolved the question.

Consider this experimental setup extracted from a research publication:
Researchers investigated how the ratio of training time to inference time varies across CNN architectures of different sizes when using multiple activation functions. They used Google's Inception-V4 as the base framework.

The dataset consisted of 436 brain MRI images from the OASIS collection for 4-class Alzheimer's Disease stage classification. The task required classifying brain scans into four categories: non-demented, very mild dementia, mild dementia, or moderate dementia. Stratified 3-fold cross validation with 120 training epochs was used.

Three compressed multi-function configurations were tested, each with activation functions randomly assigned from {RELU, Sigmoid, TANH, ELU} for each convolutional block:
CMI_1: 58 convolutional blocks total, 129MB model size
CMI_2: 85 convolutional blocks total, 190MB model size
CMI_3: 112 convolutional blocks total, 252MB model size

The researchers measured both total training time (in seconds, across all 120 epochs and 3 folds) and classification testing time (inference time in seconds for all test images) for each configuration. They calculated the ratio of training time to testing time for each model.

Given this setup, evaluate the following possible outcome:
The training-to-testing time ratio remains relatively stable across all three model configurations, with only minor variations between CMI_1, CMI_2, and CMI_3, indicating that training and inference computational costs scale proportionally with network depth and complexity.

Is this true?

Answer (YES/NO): NO